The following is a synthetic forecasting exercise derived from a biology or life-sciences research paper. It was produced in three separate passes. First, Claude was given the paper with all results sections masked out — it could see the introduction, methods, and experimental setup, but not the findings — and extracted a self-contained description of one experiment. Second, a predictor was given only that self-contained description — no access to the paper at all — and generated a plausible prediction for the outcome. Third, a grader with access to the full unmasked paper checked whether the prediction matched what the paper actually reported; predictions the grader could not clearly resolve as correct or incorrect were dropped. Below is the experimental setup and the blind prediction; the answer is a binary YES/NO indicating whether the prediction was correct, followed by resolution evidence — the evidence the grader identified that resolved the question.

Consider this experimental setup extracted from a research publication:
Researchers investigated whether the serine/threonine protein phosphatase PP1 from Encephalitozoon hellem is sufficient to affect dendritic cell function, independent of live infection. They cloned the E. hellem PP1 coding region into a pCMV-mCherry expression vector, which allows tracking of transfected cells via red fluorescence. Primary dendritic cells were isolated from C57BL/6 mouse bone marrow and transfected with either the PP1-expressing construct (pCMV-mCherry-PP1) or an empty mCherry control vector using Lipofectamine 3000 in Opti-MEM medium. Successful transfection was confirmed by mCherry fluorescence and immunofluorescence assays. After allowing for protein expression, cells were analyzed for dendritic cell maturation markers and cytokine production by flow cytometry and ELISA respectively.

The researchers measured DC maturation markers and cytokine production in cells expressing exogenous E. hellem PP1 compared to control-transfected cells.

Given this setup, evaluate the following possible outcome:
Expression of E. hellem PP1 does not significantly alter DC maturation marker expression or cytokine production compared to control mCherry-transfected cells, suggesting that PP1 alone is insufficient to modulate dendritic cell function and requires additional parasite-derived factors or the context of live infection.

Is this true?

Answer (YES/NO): NO